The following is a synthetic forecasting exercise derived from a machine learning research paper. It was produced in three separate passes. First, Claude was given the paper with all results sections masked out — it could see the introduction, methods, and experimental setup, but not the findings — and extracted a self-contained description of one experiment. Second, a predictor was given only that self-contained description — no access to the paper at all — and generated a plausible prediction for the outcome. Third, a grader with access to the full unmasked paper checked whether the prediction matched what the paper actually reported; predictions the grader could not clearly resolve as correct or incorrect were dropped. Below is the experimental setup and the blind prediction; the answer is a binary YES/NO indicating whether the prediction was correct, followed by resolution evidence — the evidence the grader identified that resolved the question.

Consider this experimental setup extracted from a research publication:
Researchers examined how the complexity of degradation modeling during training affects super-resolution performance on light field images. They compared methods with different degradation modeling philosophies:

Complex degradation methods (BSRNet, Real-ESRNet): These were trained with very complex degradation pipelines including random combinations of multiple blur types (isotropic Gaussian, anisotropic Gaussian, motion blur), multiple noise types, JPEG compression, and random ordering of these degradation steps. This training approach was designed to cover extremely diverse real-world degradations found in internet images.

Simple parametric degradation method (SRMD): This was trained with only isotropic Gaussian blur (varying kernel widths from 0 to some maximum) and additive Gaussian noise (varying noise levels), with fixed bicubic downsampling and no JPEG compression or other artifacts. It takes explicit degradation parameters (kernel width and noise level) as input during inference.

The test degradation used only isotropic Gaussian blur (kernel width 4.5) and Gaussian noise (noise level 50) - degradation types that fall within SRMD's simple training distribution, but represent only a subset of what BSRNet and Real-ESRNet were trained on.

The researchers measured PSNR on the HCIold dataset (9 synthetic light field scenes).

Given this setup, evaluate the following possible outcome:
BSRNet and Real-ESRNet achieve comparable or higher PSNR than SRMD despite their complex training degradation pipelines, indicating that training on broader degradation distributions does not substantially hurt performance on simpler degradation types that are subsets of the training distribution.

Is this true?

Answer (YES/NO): NO